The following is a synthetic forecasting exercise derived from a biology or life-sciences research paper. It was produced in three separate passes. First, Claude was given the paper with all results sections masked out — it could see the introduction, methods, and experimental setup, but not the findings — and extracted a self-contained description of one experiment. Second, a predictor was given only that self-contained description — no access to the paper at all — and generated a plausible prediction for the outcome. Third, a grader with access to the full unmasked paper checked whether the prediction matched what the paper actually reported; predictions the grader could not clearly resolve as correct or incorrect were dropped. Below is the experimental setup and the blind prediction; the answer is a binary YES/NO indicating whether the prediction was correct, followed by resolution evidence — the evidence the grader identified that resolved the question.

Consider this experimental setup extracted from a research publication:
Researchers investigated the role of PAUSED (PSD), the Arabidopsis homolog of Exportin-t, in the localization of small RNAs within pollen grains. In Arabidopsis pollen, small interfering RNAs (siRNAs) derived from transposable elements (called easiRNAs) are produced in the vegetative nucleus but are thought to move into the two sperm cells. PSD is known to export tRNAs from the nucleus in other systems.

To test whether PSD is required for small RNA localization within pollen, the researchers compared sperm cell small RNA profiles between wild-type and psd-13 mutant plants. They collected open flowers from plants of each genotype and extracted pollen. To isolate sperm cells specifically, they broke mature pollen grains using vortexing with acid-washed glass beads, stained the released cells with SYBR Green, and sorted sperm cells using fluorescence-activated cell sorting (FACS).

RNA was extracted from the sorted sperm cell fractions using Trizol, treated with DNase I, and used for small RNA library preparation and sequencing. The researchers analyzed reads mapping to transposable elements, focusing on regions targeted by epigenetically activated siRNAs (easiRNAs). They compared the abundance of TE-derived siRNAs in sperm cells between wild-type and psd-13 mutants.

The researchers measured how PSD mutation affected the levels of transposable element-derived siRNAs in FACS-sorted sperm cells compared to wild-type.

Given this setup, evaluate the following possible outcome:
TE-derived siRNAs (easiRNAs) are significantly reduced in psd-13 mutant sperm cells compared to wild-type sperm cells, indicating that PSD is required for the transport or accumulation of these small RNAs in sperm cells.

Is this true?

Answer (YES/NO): YES